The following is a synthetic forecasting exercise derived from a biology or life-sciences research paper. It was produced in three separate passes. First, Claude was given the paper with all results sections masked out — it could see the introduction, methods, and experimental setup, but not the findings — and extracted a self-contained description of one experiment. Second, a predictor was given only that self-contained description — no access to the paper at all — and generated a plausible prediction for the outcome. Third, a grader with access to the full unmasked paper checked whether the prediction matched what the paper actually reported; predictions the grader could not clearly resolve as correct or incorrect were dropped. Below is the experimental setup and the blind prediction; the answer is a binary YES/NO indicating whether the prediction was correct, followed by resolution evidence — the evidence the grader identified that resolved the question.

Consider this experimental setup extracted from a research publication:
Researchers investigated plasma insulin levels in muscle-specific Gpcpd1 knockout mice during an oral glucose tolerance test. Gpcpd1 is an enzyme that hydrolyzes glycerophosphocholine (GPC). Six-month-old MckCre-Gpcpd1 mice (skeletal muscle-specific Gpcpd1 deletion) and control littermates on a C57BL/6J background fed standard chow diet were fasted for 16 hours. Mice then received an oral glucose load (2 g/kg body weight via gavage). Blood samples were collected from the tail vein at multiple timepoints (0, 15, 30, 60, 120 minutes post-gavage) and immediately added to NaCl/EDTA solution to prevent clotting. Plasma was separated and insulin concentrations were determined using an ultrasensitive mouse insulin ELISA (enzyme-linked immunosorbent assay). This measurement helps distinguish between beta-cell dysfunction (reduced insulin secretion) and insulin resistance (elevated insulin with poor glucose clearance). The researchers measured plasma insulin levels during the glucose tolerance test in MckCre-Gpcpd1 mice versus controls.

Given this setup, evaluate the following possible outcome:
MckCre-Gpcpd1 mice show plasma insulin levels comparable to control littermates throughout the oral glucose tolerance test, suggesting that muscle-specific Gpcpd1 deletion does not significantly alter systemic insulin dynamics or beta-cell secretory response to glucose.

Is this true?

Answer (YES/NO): YES